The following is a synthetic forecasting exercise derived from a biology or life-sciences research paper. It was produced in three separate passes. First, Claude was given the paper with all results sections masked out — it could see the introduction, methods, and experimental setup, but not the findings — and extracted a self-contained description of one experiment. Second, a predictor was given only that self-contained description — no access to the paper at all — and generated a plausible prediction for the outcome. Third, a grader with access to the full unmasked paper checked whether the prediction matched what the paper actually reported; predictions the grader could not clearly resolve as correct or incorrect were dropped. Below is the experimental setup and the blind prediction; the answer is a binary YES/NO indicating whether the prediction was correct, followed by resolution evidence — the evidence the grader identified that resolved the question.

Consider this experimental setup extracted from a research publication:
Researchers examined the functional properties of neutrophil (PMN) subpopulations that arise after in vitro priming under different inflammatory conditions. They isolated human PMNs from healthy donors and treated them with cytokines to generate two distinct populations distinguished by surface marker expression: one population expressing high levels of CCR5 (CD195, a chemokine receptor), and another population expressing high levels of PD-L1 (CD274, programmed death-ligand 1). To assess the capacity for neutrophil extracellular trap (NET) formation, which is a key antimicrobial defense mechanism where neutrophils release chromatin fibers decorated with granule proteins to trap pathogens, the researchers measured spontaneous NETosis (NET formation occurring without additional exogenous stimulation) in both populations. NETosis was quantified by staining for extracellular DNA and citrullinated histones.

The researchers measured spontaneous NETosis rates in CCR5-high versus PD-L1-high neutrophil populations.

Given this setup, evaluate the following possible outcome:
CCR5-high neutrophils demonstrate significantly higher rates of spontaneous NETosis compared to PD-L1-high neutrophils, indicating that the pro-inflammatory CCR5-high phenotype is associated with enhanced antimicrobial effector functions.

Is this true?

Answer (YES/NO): YES